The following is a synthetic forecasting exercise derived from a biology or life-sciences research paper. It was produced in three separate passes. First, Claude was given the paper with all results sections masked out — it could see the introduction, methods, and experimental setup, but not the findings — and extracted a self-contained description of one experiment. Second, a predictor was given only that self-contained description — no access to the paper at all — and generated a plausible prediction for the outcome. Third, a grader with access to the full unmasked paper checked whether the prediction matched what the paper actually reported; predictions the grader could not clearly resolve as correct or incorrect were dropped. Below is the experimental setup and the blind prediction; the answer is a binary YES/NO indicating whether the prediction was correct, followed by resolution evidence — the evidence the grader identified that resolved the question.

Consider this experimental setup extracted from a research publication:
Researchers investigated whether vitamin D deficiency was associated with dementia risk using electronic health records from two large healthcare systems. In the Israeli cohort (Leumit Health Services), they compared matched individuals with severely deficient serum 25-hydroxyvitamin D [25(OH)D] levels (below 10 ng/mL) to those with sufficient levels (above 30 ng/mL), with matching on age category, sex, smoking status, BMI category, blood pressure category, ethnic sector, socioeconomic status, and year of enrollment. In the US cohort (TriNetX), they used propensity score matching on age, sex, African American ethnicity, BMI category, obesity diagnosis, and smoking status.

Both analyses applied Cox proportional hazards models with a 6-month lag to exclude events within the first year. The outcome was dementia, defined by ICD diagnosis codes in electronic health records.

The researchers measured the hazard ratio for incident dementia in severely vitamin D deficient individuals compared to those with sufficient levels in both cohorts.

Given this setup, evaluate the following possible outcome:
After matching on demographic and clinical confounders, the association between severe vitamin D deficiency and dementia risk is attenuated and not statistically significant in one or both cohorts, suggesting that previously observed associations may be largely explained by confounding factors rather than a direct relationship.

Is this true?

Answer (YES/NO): NO